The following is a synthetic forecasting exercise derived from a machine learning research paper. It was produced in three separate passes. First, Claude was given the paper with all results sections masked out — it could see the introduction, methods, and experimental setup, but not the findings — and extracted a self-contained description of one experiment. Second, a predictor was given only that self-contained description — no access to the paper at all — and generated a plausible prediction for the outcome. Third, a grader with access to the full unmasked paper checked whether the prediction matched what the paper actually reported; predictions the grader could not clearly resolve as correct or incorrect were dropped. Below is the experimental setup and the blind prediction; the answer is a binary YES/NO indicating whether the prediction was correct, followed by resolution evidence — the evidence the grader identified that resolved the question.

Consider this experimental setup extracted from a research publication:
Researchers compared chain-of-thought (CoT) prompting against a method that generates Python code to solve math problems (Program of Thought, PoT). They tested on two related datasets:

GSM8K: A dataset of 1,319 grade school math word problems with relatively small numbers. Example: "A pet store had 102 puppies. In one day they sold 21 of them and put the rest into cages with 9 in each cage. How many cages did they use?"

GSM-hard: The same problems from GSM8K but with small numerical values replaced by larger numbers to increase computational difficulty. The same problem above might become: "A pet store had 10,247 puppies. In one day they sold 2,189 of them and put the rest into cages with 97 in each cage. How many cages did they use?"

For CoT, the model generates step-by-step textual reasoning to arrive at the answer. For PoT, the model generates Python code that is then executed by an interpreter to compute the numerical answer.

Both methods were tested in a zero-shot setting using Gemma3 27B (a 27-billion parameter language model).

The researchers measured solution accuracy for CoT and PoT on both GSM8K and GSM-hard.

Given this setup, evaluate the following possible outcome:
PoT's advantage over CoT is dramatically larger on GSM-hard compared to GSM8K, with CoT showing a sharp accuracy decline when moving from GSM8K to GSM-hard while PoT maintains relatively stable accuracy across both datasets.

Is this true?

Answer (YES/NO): NO